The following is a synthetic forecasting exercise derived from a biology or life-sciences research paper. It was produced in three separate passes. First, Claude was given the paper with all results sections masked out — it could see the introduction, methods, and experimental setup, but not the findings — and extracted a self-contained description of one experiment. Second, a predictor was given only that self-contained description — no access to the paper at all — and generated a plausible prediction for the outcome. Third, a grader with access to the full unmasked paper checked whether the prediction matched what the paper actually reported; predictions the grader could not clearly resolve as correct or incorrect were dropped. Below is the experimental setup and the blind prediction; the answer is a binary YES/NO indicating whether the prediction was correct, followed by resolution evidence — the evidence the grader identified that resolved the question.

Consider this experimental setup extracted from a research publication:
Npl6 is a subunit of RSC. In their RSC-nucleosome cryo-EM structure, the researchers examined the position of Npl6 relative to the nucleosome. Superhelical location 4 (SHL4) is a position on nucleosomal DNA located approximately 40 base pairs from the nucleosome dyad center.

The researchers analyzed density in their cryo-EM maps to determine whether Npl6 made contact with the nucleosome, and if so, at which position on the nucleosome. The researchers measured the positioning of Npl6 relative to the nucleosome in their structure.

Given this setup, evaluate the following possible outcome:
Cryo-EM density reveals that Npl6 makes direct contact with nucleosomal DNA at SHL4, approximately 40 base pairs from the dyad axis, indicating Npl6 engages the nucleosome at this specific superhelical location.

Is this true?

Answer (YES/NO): YES